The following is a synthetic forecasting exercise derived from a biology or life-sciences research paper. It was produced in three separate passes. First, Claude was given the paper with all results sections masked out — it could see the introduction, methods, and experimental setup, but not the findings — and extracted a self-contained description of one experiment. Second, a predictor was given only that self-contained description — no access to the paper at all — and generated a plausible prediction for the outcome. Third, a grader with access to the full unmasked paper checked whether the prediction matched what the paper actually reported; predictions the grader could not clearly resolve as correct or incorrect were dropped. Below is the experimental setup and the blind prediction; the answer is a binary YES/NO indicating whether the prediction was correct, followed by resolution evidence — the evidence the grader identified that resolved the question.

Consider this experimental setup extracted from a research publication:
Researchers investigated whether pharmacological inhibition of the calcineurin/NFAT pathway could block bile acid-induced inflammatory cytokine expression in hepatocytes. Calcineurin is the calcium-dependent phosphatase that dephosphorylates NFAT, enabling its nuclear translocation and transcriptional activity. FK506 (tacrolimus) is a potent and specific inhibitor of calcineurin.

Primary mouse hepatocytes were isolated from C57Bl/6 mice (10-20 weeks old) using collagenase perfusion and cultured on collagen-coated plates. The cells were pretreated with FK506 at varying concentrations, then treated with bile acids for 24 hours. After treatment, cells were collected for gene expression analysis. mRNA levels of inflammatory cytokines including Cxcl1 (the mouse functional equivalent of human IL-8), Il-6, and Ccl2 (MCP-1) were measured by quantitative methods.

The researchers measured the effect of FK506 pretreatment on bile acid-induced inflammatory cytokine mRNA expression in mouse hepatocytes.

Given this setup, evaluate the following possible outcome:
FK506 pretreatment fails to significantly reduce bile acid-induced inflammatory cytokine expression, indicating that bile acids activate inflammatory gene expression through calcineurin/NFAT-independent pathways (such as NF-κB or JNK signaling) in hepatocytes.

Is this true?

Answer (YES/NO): NO